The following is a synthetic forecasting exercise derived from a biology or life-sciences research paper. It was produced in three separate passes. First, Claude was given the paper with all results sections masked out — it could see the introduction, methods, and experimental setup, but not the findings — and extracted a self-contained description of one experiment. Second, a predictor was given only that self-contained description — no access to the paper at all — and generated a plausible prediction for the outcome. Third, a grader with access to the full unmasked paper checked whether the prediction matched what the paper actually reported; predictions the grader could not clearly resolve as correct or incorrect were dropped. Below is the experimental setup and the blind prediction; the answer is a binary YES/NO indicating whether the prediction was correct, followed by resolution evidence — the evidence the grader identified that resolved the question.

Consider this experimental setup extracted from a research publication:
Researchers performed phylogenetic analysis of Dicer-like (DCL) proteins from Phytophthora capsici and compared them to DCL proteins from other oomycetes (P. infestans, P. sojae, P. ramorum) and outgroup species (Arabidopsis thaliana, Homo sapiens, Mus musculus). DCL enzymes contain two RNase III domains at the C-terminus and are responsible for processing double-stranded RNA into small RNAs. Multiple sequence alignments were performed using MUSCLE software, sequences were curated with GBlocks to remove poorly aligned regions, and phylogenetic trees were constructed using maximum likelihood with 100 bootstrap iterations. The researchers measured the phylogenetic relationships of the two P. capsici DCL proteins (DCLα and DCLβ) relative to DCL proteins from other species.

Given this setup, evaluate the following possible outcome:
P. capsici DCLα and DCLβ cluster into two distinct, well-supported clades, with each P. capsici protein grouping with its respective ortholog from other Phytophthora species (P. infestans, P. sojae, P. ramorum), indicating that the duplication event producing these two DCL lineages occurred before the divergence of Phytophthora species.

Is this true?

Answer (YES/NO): YES